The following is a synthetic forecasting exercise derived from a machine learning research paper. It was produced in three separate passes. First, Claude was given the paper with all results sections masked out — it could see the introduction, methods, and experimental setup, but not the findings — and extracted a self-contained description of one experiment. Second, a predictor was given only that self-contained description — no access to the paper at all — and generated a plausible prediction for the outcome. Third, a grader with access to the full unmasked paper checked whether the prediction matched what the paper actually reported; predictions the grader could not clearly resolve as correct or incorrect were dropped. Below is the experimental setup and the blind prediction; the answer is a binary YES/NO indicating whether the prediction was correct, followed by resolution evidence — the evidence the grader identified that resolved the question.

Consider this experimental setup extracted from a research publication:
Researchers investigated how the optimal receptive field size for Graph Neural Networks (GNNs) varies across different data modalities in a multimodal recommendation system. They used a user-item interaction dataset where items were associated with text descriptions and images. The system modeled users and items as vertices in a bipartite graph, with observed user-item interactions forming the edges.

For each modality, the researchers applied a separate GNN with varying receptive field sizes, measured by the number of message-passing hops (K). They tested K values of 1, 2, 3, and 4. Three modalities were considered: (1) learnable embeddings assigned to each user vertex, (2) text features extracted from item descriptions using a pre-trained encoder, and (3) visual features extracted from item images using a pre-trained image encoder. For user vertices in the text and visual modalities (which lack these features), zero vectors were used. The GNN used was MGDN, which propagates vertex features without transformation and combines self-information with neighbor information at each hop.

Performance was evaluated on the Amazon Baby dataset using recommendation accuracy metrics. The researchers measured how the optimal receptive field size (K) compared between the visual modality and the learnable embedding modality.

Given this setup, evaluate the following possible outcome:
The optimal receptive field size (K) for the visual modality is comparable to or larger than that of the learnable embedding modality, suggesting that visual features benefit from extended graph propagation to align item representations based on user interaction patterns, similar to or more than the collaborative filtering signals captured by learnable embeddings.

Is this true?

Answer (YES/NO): NO